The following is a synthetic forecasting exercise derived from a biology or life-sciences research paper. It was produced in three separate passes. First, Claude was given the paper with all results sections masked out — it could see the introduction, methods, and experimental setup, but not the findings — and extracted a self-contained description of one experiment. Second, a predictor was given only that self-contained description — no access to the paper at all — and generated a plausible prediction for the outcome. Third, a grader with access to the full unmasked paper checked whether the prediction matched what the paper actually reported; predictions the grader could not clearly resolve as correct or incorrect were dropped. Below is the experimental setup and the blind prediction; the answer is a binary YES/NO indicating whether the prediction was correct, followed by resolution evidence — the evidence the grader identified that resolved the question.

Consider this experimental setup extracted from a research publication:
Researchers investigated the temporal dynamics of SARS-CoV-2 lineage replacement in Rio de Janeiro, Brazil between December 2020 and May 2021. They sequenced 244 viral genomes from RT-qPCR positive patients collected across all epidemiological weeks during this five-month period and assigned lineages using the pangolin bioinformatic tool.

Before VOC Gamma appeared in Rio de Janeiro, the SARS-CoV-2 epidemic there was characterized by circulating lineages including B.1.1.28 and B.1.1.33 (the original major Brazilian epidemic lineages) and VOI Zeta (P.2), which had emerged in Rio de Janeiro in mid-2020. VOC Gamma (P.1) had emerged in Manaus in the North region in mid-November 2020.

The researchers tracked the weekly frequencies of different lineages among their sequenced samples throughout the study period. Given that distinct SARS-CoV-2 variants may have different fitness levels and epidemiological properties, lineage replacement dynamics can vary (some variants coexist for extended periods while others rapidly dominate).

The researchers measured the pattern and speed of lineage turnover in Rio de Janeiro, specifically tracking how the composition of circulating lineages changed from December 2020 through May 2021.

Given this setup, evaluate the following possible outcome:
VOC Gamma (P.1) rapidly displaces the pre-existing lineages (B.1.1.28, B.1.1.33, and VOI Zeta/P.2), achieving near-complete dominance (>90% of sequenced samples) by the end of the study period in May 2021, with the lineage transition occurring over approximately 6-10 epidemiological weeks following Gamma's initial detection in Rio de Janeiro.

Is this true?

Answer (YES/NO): YES